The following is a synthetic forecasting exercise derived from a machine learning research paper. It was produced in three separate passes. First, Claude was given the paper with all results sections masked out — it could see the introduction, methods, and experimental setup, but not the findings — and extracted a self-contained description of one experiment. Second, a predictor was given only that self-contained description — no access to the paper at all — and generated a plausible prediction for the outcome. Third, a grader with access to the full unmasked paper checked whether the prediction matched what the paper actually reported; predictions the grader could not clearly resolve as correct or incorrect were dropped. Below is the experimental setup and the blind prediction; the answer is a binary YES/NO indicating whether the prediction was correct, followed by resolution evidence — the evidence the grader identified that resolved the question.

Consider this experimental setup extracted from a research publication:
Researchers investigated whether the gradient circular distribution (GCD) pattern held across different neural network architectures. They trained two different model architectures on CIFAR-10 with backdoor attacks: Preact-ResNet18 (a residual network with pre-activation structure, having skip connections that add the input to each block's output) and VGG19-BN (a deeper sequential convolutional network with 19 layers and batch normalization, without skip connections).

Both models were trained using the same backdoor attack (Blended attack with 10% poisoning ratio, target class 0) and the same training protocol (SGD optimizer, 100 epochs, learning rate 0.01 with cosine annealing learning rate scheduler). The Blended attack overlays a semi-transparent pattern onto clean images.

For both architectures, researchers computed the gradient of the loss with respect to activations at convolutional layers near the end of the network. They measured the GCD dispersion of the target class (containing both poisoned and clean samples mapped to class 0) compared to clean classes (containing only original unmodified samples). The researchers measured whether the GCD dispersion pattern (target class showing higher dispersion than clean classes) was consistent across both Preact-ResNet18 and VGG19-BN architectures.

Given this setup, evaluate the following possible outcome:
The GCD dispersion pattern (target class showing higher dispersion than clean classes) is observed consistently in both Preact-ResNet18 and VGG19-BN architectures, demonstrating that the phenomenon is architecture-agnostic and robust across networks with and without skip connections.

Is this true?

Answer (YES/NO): YES